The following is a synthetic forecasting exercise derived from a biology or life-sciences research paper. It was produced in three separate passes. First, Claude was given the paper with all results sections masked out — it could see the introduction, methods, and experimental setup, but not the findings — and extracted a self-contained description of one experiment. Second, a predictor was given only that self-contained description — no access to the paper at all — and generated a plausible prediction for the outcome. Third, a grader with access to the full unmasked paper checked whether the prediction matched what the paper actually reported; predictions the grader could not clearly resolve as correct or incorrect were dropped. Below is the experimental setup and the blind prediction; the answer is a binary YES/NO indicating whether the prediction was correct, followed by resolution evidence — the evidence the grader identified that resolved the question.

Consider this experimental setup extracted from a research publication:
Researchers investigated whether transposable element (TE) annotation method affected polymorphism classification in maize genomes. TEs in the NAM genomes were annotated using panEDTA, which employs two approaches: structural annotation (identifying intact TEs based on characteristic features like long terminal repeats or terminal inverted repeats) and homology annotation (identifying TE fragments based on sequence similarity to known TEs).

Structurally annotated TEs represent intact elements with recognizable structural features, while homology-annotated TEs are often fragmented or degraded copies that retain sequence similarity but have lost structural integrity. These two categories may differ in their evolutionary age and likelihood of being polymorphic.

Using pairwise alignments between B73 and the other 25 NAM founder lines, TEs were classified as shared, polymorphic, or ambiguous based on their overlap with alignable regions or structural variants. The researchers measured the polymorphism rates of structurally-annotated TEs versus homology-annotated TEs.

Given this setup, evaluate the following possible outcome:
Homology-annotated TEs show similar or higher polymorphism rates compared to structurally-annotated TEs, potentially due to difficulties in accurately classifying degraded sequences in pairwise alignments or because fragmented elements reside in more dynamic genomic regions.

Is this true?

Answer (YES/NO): NO